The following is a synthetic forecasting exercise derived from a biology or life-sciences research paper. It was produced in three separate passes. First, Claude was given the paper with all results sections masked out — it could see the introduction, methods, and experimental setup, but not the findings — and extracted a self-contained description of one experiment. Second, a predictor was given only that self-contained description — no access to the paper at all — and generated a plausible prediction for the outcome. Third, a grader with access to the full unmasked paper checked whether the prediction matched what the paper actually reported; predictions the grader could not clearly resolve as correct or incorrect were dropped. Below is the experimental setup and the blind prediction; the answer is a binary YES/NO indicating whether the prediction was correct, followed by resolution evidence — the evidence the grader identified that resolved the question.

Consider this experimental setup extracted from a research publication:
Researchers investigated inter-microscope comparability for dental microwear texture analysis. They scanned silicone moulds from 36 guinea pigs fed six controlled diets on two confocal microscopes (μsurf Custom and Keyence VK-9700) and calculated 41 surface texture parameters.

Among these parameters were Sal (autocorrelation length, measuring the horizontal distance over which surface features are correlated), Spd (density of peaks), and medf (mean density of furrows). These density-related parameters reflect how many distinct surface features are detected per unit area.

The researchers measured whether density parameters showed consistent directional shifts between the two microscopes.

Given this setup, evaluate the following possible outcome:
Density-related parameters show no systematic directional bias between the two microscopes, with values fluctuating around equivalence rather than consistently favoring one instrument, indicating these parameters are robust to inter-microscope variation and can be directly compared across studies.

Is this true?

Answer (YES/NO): NO